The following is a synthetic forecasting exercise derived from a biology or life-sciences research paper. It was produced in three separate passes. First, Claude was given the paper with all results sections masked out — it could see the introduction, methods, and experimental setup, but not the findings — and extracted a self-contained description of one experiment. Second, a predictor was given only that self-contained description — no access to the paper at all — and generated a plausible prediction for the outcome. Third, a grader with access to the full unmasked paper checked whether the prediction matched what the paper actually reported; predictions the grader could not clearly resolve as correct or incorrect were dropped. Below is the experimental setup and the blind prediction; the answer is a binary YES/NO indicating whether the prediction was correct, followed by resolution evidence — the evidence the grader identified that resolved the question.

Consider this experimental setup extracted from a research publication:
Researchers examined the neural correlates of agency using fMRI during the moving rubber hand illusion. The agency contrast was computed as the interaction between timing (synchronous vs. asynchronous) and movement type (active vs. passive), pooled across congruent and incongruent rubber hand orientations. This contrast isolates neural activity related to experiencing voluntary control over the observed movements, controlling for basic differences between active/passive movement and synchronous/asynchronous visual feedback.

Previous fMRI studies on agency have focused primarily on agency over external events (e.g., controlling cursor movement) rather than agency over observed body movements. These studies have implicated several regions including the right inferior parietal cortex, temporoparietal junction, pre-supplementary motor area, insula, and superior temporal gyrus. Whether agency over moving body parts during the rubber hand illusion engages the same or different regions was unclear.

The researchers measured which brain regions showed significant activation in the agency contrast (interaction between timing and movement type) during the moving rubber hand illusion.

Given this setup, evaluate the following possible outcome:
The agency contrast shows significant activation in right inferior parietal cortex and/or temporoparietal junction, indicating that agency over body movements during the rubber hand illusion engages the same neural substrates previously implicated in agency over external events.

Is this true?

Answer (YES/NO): NO